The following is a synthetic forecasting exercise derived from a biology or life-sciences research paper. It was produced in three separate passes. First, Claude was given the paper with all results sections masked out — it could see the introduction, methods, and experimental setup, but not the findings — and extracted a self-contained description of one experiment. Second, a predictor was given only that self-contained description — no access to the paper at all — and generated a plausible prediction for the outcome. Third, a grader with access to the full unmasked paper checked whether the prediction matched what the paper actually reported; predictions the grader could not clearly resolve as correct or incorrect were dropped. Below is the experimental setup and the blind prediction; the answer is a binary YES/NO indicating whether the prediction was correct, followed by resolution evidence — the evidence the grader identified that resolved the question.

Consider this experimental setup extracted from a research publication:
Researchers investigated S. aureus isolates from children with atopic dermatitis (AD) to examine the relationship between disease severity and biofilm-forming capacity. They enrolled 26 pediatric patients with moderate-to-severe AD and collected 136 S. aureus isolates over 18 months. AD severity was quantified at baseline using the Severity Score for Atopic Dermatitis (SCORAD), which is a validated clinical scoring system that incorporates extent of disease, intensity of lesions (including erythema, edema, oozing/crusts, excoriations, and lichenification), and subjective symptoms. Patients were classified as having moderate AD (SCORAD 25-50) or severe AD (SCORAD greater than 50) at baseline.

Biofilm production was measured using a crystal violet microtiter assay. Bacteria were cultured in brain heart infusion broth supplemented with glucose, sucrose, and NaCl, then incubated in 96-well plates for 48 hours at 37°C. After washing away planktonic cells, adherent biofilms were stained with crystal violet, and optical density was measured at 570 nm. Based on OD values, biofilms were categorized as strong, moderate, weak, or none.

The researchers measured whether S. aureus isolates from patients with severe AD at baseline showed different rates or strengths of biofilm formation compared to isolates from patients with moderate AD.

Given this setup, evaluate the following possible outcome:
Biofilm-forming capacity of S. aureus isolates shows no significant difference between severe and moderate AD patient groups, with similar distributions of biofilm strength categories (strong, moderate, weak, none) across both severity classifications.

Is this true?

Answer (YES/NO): NO